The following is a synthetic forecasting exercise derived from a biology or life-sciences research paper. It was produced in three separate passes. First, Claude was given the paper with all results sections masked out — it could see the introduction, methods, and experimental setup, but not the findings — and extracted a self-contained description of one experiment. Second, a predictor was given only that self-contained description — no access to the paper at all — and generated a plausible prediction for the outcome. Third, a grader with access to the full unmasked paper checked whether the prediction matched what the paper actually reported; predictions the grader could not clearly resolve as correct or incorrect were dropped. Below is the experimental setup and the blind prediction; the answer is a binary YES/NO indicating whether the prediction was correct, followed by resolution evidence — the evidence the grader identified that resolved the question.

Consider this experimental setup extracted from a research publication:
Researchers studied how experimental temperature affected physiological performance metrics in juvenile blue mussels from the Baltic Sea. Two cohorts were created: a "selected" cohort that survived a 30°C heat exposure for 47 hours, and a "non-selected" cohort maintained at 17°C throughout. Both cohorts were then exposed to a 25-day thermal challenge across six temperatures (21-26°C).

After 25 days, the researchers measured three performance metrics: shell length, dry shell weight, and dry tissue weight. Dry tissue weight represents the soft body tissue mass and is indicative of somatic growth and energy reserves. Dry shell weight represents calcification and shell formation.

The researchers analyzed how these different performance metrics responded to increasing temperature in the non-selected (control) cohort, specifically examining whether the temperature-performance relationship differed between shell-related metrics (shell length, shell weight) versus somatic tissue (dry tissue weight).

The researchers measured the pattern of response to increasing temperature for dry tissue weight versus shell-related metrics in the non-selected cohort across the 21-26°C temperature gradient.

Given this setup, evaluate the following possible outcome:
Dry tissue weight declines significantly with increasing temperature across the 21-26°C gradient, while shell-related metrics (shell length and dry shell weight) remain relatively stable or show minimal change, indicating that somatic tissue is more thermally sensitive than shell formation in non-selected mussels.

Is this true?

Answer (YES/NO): NO